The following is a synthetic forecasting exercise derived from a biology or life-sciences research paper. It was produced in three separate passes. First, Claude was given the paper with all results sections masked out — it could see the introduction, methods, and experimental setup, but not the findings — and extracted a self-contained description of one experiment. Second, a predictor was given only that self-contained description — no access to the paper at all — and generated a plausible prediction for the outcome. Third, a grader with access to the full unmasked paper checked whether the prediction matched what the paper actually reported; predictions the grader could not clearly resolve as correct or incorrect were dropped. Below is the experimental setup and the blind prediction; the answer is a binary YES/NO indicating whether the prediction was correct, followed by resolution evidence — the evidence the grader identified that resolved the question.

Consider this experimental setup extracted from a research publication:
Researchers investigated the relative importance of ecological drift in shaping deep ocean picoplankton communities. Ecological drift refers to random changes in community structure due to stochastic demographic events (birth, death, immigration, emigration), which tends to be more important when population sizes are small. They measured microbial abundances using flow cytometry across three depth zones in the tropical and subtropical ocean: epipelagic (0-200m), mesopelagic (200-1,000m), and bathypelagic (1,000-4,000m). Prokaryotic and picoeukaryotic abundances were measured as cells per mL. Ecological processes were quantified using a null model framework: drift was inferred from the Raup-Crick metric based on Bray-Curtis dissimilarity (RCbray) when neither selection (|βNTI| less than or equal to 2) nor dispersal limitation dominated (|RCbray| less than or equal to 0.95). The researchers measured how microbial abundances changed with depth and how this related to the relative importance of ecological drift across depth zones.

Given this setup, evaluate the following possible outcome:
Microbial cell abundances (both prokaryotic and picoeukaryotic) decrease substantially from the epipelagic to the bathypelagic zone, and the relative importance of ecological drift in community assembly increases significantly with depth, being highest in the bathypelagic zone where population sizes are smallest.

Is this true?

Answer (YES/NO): NO